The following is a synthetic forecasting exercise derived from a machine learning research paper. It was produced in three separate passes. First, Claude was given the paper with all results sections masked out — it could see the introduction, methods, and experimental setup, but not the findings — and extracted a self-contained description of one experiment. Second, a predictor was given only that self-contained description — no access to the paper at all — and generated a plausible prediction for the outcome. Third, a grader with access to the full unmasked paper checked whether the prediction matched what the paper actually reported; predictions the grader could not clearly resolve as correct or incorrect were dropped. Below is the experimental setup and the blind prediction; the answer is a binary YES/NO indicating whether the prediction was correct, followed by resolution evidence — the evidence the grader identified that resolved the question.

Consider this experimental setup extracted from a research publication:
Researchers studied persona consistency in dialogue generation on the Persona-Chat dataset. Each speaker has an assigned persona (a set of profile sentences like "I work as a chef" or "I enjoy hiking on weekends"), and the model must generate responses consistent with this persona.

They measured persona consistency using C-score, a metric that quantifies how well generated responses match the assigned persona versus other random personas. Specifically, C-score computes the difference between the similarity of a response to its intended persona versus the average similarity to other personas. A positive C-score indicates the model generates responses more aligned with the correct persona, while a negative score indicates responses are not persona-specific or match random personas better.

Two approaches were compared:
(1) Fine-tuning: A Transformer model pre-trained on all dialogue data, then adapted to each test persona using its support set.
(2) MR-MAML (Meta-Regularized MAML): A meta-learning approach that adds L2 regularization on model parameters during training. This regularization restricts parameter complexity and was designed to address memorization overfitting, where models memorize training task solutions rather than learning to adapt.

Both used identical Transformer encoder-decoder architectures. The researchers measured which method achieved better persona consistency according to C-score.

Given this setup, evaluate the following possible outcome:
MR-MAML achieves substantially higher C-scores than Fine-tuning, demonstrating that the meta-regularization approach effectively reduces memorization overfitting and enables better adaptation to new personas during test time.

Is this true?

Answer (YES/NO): NO